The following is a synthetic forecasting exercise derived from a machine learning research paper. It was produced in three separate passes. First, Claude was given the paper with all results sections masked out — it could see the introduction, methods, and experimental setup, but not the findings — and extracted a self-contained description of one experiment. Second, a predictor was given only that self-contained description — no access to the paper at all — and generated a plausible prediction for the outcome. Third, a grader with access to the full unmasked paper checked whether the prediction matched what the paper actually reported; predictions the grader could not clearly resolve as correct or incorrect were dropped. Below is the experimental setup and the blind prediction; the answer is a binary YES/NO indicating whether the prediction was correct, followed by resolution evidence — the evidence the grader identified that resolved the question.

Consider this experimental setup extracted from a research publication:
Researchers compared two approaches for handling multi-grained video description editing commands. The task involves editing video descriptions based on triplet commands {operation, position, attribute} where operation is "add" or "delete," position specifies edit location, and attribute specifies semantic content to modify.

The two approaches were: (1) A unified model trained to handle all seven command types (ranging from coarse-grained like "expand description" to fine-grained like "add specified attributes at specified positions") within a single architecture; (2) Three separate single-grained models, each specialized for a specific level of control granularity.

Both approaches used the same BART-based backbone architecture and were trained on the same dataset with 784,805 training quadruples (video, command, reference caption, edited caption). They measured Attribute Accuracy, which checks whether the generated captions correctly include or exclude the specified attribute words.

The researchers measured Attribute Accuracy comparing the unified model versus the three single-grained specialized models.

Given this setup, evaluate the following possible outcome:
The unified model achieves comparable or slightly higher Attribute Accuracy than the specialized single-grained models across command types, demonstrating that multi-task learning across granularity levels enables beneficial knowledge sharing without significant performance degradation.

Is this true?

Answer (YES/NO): NO